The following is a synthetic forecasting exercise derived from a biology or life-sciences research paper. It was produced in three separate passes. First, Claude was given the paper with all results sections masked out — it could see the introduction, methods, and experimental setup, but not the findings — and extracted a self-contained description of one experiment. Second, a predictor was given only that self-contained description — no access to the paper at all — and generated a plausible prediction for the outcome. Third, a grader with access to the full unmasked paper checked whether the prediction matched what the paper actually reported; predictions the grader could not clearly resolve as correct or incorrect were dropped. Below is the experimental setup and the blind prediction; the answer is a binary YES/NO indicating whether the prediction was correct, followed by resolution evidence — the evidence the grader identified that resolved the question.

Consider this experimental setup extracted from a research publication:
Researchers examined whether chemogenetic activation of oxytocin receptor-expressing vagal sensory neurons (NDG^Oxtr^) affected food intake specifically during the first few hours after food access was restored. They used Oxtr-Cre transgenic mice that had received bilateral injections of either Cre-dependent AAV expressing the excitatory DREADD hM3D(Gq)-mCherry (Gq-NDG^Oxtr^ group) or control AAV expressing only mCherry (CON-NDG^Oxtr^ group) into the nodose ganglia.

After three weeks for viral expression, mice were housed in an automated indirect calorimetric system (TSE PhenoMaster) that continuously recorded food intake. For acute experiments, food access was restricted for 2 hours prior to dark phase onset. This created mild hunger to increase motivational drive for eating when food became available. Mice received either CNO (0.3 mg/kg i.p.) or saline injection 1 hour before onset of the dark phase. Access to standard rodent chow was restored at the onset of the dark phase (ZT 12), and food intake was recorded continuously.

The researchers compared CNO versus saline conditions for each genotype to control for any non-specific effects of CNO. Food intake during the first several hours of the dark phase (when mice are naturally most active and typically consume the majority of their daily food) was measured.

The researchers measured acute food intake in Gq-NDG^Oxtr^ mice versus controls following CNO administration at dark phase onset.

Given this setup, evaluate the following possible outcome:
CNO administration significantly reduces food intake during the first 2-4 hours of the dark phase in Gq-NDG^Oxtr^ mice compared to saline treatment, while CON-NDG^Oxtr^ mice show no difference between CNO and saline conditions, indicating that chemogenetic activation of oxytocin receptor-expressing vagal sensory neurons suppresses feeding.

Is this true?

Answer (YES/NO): YES